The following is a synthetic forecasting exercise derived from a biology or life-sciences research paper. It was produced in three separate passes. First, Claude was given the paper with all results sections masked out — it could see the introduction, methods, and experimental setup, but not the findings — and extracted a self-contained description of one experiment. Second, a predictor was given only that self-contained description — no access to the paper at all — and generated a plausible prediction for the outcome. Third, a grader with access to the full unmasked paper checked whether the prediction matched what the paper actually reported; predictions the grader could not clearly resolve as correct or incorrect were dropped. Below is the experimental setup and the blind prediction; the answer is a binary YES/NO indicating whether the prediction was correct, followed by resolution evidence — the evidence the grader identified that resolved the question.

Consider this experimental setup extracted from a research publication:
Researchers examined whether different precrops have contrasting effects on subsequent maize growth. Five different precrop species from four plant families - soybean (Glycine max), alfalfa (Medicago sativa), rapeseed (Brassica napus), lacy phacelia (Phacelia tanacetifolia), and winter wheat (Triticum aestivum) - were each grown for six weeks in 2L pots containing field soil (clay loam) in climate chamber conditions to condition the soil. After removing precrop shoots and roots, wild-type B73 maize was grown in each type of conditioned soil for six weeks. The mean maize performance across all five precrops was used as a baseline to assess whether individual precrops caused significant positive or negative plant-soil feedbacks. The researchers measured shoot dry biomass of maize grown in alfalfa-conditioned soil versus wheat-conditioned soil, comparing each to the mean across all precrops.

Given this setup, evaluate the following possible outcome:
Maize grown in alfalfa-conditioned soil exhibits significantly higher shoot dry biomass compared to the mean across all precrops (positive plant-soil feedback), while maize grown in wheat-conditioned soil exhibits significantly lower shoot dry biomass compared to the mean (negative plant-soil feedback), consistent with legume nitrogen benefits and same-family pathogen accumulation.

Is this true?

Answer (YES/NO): YES